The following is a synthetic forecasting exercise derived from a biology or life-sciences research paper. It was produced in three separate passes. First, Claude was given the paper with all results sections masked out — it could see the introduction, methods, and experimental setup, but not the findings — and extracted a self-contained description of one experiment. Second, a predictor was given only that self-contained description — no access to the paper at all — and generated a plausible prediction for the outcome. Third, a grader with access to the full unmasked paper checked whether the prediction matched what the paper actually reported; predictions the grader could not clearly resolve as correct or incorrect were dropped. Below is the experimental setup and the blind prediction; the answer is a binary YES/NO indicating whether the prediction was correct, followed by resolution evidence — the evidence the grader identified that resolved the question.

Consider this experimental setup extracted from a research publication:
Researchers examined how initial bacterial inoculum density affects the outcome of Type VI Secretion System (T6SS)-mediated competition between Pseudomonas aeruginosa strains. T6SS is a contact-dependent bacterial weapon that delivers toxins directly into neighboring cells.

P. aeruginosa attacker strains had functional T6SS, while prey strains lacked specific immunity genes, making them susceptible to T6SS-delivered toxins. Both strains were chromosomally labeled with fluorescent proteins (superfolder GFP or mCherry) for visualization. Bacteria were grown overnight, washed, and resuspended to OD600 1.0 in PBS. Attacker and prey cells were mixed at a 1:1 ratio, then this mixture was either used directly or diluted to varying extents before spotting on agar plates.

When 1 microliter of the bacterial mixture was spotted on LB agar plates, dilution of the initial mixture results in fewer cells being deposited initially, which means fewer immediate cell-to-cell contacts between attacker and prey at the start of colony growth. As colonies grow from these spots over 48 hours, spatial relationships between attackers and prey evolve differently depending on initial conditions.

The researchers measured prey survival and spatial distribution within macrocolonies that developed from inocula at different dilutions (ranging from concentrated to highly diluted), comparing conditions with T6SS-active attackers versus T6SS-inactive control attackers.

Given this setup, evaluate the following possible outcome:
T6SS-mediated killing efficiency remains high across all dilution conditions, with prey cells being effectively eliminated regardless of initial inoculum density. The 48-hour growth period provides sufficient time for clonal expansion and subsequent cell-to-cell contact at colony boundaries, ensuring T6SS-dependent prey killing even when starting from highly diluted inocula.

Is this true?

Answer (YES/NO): NO